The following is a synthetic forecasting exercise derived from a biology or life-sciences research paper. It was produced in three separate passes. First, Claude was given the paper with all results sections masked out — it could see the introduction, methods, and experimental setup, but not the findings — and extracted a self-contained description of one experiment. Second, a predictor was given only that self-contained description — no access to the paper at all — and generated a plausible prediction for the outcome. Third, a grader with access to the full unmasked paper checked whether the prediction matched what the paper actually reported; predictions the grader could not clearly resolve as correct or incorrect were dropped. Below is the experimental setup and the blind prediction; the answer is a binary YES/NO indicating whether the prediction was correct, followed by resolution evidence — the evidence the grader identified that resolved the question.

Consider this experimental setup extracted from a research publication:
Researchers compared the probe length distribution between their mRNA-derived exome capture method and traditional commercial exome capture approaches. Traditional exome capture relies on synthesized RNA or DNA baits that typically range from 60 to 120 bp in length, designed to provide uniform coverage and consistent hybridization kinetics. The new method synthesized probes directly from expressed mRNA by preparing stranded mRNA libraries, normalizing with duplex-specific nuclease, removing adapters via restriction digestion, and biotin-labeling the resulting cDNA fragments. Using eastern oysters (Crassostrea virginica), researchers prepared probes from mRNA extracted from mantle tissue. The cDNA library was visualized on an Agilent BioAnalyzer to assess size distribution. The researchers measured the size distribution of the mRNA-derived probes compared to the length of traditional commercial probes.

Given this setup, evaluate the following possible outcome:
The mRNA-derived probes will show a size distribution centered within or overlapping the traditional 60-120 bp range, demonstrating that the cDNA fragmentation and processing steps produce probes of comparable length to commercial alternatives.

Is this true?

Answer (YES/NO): NO